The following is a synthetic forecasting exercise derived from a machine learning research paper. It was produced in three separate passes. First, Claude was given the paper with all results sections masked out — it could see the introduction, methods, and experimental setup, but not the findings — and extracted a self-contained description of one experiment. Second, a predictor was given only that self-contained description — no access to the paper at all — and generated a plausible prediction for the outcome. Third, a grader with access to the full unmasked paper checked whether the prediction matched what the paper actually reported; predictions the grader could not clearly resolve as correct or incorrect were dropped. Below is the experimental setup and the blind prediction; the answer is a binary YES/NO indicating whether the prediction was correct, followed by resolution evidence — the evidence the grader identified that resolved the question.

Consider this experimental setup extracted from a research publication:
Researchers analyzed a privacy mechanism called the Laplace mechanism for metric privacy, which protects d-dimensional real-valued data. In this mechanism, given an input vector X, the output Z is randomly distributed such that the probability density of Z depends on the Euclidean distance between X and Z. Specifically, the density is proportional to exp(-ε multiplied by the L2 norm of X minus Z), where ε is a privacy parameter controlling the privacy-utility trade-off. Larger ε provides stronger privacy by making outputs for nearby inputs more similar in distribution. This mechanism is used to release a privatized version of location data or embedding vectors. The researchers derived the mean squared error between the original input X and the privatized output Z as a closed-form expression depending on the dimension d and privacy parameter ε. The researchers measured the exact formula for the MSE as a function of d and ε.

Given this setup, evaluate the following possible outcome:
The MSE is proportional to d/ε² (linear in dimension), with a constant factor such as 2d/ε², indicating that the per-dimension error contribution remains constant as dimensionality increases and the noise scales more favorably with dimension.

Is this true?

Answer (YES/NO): NO